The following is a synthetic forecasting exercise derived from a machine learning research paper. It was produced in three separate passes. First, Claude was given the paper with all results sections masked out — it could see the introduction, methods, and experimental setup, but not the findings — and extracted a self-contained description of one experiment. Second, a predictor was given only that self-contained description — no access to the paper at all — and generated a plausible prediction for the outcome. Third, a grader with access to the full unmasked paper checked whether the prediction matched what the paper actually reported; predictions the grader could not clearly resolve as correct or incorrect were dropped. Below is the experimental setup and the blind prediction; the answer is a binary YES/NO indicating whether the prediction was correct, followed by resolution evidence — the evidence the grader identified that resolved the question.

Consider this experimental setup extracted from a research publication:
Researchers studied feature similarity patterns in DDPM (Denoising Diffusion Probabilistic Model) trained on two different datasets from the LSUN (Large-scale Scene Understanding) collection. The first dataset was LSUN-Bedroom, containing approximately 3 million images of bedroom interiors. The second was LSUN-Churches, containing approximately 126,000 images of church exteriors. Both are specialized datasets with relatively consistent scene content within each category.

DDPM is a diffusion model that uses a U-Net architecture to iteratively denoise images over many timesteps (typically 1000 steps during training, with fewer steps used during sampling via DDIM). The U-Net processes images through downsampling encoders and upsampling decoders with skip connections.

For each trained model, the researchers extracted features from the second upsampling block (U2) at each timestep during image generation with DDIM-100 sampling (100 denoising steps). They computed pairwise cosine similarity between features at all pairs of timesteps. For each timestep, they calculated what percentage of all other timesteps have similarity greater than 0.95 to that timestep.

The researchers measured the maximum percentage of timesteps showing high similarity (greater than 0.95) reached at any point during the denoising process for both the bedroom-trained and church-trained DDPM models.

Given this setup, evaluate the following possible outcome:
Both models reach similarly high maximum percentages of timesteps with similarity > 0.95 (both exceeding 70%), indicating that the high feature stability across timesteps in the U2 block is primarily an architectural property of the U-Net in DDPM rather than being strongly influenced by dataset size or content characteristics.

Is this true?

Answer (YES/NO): YES